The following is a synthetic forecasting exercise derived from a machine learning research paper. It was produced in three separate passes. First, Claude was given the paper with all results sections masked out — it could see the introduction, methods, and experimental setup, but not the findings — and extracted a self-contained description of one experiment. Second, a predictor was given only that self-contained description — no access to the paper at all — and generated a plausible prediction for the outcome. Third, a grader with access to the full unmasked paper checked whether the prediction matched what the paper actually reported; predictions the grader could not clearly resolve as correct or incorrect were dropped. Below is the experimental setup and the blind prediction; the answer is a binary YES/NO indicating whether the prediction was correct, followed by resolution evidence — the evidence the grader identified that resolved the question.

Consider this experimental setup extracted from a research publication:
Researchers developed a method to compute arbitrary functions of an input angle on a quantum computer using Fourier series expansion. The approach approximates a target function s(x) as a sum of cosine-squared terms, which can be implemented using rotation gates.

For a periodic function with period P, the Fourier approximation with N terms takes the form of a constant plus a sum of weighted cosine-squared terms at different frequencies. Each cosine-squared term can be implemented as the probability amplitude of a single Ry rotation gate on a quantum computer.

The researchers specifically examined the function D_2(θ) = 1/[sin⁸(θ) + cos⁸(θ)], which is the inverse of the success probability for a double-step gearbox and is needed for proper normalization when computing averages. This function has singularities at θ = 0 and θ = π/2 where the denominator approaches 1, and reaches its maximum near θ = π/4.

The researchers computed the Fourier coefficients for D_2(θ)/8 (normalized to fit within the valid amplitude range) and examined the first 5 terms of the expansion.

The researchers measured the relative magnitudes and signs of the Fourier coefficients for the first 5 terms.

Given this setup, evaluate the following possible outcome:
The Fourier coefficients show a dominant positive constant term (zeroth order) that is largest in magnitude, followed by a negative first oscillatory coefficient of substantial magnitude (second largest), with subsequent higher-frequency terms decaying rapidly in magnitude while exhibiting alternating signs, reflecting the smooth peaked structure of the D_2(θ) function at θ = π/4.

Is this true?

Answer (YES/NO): NO